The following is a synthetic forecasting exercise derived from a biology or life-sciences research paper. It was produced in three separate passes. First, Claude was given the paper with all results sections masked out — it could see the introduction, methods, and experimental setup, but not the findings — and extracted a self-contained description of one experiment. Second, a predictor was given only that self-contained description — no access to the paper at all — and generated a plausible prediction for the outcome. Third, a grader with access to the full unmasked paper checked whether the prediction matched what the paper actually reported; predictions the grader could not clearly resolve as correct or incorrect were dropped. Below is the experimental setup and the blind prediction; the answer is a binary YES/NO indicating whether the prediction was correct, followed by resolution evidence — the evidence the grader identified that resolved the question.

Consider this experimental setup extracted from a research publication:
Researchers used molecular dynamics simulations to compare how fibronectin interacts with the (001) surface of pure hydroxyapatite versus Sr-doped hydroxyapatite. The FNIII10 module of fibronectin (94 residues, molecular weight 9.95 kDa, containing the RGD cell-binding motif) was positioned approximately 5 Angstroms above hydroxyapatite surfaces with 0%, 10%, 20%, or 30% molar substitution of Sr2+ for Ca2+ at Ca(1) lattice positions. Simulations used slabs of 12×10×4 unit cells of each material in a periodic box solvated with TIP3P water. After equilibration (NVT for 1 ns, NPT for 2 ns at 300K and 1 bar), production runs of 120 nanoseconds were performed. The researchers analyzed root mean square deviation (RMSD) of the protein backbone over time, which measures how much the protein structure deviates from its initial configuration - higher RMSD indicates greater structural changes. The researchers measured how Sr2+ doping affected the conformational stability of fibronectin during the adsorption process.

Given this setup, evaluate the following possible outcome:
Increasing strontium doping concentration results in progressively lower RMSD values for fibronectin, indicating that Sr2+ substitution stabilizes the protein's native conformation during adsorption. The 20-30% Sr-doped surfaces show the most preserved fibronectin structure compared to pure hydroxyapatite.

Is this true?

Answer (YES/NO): NO